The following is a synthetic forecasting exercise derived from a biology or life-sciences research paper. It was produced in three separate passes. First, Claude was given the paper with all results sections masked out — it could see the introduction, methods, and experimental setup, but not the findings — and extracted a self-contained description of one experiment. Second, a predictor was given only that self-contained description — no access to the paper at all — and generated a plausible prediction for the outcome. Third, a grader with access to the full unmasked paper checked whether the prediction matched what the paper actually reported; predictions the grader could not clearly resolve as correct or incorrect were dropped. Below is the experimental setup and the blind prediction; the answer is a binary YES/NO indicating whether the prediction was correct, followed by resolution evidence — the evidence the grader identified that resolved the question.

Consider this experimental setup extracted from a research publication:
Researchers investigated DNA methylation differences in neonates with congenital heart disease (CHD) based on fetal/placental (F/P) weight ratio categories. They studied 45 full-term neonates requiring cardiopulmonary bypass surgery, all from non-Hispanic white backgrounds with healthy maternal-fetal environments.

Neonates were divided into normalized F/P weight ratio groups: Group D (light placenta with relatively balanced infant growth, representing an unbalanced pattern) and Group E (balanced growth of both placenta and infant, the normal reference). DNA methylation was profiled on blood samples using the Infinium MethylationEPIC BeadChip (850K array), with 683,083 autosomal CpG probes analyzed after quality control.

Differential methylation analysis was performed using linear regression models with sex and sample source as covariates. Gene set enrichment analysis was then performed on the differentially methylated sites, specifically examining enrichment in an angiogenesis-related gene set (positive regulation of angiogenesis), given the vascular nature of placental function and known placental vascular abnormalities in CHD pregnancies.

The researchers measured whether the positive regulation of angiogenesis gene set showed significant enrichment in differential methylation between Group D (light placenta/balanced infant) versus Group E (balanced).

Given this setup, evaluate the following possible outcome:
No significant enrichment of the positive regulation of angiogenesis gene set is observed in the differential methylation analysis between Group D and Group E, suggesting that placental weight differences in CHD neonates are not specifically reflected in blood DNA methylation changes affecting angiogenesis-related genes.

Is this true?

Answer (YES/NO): YES